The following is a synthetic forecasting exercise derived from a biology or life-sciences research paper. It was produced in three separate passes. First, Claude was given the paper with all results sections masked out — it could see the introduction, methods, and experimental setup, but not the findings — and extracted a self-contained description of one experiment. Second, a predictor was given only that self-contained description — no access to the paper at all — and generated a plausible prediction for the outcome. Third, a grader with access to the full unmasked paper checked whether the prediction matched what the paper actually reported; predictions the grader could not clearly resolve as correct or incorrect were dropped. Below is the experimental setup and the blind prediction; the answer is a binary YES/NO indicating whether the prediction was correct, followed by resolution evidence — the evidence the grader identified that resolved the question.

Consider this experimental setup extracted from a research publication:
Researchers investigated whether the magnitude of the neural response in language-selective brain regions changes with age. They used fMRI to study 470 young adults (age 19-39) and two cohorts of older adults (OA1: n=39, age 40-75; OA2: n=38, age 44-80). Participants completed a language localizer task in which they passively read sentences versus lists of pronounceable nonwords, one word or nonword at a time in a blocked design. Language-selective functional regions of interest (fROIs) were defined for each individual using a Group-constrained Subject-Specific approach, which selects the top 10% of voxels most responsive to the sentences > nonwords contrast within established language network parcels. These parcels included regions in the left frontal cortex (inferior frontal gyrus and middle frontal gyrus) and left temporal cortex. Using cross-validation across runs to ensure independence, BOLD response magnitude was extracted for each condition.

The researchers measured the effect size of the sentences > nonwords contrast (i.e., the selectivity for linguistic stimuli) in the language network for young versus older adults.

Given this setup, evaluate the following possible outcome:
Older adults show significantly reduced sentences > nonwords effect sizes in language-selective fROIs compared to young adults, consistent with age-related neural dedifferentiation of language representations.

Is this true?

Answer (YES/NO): NO